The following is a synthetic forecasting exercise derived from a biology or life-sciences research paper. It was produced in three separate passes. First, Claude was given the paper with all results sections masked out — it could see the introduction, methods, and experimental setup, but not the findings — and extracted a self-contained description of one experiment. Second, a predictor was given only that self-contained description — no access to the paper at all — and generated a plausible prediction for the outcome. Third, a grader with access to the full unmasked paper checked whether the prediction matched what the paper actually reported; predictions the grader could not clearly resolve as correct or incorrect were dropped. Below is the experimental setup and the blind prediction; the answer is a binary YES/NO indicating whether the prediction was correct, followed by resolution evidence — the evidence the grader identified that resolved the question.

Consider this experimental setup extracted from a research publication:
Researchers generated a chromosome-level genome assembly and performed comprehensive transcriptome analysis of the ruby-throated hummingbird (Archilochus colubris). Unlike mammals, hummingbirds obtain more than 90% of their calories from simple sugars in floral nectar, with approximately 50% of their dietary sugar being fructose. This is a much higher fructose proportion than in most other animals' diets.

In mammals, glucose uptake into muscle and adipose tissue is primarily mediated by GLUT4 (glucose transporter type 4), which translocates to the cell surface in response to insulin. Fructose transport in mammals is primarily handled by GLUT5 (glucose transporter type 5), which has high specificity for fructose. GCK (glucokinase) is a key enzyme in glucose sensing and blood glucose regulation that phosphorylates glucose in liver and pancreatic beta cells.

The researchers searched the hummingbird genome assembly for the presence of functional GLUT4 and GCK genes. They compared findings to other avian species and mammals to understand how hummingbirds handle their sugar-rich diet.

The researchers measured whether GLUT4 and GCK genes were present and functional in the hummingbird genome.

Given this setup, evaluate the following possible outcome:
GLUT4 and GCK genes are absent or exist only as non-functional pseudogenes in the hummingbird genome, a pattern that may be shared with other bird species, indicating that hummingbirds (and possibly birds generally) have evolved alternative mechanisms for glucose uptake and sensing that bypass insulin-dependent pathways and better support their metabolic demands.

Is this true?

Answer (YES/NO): YES